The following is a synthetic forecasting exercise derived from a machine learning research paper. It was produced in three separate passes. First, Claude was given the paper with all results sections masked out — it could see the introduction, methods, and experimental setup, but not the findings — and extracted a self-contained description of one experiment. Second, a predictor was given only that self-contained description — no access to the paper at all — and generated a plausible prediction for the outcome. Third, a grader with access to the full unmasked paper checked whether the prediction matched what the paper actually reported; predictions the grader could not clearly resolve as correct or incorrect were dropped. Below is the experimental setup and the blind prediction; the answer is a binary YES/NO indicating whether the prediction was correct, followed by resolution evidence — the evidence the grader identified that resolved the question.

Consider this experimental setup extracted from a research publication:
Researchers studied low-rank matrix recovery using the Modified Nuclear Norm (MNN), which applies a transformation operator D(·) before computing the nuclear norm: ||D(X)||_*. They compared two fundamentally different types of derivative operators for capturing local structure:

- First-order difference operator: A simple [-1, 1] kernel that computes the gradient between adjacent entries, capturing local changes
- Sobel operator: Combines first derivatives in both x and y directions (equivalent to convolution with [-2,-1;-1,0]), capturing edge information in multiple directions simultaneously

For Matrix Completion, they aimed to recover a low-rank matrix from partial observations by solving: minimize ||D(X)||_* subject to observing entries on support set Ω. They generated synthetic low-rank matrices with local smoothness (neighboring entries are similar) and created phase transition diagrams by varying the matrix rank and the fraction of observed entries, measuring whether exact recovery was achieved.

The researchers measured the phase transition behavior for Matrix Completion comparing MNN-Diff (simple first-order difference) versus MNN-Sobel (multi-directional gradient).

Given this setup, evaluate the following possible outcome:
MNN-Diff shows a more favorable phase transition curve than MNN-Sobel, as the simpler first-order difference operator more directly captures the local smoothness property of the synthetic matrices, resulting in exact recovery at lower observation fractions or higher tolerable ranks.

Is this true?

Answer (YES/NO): NO